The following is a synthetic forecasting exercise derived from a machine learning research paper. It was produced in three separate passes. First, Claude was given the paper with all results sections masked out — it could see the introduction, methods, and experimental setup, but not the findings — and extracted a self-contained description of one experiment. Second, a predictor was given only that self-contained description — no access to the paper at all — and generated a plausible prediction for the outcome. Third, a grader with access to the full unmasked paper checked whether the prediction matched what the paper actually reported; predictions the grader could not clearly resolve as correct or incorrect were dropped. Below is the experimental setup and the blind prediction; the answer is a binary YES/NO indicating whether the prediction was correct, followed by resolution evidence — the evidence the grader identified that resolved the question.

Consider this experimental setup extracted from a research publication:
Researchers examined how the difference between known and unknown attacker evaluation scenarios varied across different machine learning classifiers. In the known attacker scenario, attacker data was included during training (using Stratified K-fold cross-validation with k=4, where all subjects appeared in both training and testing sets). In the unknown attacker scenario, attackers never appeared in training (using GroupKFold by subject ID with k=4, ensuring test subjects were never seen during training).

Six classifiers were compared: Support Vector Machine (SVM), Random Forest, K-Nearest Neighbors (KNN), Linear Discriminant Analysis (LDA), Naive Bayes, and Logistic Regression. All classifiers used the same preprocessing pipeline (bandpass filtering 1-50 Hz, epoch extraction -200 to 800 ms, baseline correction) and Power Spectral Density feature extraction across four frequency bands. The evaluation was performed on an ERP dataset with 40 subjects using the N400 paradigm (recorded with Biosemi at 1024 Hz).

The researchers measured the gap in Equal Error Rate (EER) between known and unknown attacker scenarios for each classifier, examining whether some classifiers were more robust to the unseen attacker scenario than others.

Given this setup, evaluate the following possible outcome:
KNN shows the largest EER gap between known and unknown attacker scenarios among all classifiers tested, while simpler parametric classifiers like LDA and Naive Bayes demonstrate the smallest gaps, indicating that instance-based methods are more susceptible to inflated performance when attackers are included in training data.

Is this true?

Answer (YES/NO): NO